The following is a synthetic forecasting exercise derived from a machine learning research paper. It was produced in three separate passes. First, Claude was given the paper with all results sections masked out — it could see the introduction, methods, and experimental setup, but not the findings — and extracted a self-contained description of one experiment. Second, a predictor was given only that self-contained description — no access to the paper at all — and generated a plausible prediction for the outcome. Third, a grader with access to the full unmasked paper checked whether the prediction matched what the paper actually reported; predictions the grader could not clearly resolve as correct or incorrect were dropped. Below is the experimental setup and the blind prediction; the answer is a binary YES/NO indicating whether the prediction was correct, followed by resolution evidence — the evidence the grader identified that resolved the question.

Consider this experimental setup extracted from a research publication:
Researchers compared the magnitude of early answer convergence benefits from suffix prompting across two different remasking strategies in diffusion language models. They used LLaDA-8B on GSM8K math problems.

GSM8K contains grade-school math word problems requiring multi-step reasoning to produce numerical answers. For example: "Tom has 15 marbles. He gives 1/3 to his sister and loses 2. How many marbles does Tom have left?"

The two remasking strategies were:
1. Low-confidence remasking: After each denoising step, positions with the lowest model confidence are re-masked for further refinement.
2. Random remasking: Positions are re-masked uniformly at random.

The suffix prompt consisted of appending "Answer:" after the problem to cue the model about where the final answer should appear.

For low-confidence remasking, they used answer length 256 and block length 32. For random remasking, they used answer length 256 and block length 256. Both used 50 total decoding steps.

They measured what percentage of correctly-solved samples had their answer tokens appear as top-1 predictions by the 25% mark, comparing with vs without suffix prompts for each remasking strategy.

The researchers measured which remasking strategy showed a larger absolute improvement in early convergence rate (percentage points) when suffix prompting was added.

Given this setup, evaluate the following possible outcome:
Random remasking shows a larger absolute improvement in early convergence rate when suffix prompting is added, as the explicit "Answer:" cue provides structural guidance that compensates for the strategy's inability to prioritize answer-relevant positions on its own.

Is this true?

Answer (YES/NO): NO